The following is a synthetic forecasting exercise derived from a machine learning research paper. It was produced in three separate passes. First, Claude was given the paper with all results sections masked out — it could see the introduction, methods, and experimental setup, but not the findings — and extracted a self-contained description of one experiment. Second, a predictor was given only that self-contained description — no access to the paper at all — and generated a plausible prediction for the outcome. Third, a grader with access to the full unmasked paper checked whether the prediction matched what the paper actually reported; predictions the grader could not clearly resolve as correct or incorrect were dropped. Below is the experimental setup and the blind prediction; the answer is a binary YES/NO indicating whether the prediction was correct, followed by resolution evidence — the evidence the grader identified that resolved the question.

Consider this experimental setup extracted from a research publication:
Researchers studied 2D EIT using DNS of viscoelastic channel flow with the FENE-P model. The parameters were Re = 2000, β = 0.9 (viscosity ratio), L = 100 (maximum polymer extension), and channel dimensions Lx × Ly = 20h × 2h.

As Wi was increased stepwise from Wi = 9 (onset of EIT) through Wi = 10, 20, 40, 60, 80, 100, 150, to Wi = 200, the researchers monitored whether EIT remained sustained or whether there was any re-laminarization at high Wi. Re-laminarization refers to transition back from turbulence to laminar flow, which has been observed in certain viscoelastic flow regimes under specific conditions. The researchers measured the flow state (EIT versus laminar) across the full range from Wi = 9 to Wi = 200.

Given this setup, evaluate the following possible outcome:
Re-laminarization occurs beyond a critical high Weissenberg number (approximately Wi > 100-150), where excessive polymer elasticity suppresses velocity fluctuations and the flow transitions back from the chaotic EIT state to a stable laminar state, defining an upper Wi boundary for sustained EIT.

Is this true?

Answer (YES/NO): NO